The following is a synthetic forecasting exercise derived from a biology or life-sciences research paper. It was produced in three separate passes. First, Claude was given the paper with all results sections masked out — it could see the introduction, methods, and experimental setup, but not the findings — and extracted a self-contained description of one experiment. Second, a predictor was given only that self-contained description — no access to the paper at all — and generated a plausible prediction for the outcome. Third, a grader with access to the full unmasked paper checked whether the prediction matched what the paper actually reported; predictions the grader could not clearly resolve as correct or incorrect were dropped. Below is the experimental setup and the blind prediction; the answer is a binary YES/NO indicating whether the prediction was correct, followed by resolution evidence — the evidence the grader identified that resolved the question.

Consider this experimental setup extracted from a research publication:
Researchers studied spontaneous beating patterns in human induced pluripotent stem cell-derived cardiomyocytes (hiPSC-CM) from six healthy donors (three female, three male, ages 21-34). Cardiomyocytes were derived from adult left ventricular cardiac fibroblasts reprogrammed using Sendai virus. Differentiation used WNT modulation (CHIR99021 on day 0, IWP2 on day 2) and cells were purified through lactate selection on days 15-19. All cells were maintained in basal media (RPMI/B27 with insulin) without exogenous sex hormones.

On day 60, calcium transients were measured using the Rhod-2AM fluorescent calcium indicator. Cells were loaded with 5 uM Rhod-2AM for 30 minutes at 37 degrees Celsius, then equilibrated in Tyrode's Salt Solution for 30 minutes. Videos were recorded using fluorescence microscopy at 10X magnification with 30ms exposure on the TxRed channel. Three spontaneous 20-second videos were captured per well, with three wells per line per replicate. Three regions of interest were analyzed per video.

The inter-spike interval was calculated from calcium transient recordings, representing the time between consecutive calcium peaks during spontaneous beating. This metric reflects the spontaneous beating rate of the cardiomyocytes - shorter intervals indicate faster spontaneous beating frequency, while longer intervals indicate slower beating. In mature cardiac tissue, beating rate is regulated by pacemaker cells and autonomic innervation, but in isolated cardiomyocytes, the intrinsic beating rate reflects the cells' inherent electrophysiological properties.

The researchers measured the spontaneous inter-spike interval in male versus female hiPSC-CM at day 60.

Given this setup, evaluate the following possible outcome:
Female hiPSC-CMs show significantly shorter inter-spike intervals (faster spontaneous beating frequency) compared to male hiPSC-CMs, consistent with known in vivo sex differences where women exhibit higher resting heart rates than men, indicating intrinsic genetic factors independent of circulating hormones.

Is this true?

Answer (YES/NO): NO